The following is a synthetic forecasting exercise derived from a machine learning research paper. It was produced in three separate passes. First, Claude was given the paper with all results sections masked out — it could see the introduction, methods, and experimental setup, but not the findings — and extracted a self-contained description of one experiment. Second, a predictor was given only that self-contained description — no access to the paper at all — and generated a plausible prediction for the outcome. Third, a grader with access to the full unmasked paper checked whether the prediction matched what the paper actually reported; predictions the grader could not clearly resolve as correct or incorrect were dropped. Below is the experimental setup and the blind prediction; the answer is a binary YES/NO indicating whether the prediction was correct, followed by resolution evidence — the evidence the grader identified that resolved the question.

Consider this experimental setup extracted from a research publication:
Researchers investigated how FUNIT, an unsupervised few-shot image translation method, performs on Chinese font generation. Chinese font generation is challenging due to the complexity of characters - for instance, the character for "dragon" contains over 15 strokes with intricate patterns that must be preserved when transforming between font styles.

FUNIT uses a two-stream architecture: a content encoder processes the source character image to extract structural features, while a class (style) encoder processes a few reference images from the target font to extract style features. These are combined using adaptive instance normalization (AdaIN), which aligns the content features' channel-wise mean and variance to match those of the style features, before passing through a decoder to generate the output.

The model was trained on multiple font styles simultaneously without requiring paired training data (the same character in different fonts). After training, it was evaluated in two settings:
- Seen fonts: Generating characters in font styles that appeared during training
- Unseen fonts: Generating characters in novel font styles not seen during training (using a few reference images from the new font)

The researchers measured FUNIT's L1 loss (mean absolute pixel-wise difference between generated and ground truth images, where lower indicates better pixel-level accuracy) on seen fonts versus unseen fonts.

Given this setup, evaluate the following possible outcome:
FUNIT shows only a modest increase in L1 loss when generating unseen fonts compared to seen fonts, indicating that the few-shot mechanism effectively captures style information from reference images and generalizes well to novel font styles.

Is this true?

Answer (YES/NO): NO